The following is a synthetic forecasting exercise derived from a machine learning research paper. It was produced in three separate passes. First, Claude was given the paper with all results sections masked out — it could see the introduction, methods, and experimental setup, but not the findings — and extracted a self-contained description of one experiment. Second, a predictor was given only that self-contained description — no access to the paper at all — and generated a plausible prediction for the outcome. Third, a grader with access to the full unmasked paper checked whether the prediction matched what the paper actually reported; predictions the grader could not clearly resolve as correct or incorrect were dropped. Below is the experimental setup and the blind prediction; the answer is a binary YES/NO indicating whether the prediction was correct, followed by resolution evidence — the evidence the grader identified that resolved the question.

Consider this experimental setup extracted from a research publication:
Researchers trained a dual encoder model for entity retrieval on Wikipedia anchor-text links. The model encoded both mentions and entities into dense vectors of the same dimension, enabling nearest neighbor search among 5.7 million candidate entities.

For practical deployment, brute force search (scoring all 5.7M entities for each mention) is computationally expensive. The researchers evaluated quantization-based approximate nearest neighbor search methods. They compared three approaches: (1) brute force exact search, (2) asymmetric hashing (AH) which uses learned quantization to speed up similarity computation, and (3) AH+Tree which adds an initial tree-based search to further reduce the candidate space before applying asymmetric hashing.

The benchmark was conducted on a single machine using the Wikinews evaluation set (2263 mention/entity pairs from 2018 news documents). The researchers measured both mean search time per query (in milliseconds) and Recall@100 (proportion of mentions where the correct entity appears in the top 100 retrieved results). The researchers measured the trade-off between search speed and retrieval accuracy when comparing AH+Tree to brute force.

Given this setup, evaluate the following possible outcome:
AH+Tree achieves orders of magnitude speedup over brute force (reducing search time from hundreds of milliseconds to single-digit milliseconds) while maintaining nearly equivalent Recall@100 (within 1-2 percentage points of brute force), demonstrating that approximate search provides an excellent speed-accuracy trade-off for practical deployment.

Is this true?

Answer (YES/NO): NO